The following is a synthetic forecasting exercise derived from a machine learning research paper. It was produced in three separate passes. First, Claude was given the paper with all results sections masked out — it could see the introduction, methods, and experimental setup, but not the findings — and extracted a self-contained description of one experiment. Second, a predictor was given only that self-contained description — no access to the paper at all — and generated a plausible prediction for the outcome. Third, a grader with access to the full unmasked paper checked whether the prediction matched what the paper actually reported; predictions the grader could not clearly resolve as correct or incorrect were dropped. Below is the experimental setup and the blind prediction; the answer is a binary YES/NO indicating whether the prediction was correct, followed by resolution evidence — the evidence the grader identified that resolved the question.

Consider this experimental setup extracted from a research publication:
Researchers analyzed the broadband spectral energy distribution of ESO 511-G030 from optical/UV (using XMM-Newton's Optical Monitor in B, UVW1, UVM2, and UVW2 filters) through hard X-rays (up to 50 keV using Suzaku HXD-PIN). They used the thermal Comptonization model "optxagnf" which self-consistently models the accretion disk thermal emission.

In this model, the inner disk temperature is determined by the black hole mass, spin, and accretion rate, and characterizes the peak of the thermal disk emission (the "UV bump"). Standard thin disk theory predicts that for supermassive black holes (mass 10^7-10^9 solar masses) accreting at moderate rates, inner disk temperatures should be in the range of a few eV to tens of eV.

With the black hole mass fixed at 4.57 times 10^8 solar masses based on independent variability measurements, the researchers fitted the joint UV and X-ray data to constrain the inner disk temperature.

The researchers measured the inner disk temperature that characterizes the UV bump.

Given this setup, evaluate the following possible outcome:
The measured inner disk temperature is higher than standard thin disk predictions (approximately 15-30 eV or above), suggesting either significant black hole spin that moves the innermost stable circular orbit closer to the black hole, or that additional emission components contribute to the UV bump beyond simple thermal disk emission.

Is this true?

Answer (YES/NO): NO